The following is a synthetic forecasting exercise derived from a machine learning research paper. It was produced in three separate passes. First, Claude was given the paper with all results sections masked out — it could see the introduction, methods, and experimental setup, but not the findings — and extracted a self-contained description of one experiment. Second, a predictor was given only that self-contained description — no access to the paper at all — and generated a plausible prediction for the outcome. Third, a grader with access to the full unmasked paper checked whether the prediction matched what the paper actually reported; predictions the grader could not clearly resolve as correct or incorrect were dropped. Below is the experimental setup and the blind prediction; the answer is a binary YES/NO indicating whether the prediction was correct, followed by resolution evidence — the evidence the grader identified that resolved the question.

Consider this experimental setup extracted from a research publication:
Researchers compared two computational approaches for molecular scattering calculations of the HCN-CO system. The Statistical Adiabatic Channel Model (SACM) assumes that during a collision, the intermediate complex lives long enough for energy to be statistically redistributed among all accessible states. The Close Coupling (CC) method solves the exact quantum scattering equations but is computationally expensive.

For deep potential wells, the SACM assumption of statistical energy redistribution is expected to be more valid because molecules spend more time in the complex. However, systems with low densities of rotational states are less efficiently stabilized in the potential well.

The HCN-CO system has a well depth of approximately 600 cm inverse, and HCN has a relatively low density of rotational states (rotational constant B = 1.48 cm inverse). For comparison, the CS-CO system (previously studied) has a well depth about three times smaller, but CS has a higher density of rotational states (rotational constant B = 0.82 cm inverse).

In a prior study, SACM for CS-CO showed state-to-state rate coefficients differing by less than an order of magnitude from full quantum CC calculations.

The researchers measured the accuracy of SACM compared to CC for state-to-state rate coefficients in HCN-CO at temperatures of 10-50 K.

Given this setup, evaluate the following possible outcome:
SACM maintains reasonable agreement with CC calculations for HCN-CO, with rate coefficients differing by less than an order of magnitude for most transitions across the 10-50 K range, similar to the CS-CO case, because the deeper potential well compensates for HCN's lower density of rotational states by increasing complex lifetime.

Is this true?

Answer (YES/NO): YES